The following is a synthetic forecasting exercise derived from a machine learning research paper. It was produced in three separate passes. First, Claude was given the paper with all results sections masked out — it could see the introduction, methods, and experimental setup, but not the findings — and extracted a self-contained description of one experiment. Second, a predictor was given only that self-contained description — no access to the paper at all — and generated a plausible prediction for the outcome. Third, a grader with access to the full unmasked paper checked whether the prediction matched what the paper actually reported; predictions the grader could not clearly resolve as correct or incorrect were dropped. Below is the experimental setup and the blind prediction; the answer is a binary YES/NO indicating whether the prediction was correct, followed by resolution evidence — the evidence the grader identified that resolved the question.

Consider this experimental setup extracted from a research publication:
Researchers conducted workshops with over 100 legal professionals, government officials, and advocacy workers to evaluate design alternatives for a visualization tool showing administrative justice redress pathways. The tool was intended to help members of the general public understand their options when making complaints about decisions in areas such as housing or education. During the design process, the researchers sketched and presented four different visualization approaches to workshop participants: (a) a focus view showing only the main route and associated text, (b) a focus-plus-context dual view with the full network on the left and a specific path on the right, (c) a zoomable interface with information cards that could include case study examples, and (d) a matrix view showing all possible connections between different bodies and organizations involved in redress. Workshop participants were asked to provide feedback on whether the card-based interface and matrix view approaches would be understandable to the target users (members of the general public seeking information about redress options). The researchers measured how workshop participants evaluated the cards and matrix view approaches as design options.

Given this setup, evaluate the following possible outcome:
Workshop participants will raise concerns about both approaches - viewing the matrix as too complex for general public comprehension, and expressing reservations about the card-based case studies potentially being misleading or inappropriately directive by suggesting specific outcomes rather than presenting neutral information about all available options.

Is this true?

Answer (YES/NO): NO